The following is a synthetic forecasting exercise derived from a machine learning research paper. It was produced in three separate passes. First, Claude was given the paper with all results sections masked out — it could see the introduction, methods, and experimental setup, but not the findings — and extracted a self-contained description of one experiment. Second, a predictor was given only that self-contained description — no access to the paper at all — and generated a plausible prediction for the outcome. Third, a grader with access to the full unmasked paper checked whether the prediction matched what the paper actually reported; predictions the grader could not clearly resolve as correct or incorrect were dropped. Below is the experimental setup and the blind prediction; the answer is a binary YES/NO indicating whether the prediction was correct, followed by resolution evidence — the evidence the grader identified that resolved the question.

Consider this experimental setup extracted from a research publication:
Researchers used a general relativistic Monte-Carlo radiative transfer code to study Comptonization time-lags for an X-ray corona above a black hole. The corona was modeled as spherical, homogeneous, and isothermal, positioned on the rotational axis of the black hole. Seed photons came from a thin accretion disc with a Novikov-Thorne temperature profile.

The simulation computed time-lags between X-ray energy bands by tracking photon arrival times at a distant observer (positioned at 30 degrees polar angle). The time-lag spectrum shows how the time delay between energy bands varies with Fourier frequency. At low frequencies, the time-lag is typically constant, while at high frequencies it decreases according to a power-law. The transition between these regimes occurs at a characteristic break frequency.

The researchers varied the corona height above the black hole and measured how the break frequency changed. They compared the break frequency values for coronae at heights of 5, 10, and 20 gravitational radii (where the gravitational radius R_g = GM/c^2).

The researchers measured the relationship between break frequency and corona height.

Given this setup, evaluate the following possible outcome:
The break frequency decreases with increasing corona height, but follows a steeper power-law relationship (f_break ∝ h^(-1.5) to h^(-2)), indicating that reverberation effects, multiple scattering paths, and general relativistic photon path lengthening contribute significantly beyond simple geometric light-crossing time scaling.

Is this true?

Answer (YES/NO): NO